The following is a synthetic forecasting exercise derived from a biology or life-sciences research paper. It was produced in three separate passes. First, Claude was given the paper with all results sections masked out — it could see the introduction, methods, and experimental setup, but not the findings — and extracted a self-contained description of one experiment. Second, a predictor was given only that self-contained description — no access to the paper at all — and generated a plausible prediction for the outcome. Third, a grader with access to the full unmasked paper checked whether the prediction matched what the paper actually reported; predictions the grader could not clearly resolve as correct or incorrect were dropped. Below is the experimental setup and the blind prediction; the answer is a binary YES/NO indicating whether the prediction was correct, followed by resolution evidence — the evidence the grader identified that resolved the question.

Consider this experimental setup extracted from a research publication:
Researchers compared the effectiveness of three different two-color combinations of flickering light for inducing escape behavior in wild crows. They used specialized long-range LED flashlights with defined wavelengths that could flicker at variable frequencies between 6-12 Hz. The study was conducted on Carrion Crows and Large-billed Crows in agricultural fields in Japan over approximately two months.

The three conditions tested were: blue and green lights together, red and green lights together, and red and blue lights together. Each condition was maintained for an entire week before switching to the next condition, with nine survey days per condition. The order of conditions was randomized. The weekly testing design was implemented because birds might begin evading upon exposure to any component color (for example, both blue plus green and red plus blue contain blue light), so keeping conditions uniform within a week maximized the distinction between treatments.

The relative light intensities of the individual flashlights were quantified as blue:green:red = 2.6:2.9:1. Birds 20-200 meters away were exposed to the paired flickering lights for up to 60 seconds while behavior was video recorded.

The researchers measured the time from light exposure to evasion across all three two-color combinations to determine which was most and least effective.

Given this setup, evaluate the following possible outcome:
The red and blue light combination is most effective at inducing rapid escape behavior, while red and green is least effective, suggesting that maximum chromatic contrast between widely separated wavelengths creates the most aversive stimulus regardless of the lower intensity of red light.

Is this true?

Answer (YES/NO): NO